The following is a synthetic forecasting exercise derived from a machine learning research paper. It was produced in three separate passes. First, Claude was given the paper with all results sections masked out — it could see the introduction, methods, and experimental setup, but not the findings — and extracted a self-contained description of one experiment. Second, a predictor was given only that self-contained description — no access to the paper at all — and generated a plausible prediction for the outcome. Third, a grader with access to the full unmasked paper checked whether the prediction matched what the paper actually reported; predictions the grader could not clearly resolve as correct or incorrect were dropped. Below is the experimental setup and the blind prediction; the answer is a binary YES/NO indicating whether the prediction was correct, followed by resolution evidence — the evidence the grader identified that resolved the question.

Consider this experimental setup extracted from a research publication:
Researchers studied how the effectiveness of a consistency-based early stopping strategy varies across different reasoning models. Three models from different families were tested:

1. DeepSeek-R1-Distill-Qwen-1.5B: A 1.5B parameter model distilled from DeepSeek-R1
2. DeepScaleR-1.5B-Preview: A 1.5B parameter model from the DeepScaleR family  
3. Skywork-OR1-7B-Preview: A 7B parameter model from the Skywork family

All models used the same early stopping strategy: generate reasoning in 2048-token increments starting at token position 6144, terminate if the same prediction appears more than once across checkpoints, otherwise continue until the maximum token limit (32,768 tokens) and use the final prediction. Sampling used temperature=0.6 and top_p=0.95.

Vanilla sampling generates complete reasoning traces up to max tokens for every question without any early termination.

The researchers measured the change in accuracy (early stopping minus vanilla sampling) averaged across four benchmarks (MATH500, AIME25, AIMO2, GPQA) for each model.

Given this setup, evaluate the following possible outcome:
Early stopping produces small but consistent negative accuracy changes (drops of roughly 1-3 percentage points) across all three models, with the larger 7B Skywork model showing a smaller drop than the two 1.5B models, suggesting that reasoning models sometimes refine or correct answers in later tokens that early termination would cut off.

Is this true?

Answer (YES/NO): NO